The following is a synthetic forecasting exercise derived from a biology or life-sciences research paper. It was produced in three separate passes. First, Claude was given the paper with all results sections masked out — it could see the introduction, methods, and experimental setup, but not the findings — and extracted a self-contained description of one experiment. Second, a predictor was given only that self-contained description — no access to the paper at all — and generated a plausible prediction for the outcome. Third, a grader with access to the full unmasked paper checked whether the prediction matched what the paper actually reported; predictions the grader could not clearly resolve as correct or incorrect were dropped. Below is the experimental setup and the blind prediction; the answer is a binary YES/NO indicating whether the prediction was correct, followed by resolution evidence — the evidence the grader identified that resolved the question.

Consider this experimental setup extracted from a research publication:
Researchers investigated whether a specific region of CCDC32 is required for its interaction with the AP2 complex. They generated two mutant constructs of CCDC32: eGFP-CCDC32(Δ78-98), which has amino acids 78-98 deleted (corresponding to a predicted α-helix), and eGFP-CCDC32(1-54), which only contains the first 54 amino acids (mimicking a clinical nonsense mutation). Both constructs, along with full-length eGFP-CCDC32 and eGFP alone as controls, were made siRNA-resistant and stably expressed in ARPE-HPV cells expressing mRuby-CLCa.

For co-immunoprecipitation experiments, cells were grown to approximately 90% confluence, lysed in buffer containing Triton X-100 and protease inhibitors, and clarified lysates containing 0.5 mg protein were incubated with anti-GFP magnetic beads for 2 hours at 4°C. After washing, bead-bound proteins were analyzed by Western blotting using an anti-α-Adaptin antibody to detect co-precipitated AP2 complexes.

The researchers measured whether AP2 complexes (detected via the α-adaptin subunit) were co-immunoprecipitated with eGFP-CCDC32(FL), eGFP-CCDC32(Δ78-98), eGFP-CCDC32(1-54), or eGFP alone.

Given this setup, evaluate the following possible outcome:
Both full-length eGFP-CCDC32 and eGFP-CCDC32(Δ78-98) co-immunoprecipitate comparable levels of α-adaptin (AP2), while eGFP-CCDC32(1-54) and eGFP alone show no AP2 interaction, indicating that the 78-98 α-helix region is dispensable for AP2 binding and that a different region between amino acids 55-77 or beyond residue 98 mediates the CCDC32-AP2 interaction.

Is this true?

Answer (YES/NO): NO